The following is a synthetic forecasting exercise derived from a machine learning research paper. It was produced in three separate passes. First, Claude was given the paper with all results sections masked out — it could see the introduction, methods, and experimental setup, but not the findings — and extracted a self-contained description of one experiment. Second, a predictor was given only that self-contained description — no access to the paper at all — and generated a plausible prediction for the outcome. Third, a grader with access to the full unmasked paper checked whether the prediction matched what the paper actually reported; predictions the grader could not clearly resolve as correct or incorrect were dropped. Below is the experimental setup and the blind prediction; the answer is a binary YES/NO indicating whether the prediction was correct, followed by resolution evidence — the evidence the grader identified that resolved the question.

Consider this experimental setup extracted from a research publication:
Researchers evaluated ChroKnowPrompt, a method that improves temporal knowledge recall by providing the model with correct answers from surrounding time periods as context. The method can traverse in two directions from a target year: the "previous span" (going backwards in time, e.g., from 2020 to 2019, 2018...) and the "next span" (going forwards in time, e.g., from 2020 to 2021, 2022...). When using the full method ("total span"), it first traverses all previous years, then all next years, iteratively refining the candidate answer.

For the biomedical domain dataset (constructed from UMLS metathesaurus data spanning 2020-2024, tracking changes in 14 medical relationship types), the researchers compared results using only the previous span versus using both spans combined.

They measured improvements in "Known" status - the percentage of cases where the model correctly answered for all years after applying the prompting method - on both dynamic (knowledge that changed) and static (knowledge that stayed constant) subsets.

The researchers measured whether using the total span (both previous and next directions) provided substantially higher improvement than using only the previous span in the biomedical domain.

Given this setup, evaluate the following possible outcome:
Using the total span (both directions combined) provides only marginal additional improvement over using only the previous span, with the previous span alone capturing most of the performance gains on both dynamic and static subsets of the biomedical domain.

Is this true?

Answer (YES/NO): NO